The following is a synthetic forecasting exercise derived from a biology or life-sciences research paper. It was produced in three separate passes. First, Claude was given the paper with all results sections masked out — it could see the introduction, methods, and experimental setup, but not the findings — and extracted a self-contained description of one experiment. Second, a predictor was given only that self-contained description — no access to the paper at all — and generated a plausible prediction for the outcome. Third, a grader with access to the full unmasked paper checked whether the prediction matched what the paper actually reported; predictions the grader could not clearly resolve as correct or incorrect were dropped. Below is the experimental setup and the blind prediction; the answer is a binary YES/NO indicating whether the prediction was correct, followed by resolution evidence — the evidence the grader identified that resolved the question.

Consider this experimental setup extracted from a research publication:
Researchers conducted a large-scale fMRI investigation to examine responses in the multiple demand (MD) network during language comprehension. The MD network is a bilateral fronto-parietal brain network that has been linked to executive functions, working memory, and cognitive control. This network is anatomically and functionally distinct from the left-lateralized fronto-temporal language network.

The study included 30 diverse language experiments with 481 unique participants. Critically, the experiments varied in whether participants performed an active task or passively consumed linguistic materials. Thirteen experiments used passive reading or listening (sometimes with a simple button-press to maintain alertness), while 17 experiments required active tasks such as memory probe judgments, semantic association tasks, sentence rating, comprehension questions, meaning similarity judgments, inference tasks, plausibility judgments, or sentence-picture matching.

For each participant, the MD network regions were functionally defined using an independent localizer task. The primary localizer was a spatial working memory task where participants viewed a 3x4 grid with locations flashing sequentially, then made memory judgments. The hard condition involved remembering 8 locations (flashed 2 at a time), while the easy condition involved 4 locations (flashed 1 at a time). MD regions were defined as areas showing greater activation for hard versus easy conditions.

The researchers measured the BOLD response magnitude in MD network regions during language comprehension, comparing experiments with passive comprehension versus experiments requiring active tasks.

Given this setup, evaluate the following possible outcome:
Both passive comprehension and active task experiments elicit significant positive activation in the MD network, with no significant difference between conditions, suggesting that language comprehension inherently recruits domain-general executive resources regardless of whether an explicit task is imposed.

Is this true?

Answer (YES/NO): NO